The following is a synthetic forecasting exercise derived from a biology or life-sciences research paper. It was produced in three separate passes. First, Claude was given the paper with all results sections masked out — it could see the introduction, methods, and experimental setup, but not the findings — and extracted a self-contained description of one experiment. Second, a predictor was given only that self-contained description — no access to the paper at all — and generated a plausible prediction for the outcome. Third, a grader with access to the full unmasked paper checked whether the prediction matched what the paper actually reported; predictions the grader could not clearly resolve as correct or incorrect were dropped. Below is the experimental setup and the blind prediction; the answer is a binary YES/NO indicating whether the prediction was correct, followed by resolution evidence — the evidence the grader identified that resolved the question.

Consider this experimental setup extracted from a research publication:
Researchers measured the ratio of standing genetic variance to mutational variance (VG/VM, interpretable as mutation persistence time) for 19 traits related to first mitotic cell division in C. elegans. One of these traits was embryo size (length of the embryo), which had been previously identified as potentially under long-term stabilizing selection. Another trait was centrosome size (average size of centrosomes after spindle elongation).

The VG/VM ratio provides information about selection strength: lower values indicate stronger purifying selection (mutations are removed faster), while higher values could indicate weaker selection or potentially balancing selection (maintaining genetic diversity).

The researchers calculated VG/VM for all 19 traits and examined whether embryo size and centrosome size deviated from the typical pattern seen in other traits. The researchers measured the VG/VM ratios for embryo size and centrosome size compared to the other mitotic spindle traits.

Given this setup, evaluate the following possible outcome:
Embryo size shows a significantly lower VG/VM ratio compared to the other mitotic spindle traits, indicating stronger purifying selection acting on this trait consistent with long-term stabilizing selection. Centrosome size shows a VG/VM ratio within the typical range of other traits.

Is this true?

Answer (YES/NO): NO